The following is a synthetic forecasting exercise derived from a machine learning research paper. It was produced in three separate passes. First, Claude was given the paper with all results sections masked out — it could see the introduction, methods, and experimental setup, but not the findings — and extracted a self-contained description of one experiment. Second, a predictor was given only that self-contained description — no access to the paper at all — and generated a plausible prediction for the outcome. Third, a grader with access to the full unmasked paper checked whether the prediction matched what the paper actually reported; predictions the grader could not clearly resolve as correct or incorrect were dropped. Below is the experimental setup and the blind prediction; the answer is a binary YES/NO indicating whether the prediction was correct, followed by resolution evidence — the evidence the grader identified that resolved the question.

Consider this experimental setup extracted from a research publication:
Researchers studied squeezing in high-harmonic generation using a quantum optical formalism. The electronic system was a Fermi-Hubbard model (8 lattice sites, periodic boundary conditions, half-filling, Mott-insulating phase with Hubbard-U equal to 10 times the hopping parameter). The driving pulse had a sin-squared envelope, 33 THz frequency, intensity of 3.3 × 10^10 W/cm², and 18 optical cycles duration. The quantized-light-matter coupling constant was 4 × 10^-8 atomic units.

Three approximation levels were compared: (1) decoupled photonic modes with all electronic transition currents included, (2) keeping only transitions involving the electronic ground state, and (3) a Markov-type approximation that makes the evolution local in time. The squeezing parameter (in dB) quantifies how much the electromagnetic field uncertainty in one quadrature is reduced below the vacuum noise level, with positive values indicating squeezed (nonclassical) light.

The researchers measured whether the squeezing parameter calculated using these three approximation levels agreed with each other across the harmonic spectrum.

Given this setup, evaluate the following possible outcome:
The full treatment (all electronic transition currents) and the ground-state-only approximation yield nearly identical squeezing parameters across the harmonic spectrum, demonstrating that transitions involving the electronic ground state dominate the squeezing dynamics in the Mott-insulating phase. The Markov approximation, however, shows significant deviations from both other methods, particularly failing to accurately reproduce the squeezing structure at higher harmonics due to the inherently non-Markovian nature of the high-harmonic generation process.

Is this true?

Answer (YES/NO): NO